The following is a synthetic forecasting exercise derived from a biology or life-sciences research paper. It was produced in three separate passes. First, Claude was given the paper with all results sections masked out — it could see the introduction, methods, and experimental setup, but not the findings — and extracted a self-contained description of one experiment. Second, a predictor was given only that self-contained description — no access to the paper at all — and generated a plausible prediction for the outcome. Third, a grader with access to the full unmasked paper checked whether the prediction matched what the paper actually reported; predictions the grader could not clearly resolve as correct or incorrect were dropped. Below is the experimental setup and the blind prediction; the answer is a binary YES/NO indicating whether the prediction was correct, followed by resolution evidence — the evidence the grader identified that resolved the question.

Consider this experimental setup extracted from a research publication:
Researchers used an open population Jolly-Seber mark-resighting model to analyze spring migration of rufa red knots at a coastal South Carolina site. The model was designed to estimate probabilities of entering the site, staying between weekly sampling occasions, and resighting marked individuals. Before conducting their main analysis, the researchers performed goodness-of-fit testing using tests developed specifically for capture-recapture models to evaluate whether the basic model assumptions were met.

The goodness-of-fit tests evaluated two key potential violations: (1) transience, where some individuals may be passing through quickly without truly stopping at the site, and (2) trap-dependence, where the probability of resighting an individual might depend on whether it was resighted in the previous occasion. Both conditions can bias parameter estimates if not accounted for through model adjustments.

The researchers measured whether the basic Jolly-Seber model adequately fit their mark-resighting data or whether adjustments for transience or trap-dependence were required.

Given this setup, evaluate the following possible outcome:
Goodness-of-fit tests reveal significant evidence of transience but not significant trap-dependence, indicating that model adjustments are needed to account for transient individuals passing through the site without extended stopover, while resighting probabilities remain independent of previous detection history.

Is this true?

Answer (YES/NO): NO